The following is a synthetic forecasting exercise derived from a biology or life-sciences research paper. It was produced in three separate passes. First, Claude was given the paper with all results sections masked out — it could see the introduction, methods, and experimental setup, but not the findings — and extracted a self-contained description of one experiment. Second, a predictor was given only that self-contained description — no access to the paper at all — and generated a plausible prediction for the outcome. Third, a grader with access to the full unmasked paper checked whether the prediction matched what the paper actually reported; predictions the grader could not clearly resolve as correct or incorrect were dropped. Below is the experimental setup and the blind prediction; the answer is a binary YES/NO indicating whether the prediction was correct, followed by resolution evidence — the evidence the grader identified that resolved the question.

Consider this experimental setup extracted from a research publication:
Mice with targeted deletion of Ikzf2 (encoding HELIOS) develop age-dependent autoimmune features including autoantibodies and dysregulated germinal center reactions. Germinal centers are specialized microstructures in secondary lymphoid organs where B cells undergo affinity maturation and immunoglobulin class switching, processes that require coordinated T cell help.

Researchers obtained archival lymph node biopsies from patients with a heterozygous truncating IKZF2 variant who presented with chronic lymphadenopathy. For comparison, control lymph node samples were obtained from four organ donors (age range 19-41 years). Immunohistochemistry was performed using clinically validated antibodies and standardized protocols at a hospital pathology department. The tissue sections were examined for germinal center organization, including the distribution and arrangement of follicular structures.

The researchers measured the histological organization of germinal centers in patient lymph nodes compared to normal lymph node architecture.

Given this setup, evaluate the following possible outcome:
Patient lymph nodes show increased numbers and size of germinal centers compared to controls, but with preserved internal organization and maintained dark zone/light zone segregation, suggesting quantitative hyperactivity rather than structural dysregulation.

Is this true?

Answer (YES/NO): NO